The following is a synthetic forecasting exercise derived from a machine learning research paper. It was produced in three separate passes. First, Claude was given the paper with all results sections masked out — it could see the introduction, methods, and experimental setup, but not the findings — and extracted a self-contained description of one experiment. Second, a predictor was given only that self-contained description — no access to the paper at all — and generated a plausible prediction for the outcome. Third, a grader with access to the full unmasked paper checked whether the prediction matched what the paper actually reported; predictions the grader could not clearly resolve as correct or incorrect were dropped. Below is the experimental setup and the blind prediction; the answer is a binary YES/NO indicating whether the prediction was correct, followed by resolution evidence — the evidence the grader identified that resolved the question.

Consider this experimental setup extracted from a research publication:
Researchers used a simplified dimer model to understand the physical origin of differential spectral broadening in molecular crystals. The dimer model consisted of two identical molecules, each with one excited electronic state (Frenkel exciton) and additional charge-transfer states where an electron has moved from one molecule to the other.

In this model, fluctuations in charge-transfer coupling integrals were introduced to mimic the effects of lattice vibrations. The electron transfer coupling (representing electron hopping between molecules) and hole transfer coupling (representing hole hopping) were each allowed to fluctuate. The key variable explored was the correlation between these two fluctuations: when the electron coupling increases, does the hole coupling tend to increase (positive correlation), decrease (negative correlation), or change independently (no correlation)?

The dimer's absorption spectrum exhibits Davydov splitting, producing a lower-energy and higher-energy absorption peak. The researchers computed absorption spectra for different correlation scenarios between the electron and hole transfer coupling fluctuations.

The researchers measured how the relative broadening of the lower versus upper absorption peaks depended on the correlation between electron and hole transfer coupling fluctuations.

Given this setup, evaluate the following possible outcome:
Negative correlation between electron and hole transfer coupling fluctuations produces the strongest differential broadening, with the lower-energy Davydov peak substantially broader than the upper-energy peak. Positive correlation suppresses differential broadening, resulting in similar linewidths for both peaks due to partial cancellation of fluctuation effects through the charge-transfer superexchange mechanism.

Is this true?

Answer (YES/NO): NO